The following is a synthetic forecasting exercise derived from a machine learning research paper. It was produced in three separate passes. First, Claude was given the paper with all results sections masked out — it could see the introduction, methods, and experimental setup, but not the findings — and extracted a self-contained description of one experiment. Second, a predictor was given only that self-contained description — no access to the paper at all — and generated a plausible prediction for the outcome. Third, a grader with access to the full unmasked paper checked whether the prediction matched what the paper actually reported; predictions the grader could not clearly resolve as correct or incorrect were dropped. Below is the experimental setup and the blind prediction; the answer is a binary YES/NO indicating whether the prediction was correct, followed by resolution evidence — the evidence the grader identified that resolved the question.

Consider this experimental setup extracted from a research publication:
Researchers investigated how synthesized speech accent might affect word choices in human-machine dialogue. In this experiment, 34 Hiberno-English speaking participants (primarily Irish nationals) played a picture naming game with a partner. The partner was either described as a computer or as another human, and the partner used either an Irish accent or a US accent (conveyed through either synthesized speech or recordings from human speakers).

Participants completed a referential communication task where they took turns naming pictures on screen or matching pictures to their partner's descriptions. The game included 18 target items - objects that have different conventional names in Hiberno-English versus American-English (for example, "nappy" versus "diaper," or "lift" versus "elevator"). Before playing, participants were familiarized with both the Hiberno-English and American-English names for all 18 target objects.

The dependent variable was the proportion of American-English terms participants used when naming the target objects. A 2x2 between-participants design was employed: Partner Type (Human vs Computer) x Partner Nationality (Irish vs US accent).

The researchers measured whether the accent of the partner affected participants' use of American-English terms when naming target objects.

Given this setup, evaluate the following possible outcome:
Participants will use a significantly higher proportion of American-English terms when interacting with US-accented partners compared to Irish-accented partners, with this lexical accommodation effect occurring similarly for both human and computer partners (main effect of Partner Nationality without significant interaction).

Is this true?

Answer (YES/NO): YES